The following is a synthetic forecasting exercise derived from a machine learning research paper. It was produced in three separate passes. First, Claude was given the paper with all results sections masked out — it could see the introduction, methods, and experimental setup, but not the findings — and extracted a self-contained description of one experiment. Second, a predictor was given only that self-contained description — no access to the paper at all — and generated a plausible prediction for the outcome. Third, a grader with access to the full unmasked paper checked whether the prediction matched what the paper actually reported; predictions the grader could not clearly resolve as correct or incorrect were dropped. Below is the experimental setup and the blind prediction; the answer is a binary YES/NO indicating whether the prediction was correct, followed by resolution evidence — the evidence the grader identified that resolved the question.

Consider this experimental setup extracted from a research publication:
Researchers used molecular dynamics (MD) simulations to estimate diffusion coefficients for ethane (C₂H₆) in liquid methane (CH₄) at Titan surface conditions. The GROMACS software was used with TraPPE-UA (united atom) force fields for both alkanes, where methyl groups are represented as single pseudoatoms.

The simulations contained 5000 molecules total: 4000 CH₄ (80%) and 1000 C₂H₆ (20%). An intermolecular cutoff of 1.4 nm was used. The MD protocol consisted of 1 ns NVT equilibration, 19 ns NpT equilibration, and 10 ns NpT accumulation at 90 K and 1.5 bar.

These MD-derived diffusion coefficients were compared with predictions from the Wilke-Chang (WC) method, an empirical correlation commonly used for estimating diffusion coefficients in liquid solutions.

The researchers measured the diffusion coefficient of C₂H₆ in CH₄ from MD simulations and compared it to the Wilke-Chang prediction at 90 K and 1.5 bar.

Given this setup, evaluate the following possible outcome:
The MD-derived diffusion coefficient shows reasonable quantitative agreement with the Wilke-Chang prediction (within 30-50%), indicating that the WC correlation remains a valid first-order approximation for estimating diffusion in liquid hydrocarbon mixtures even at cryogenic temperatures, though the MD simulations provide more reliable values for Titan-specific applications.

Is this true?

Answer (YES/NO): NO